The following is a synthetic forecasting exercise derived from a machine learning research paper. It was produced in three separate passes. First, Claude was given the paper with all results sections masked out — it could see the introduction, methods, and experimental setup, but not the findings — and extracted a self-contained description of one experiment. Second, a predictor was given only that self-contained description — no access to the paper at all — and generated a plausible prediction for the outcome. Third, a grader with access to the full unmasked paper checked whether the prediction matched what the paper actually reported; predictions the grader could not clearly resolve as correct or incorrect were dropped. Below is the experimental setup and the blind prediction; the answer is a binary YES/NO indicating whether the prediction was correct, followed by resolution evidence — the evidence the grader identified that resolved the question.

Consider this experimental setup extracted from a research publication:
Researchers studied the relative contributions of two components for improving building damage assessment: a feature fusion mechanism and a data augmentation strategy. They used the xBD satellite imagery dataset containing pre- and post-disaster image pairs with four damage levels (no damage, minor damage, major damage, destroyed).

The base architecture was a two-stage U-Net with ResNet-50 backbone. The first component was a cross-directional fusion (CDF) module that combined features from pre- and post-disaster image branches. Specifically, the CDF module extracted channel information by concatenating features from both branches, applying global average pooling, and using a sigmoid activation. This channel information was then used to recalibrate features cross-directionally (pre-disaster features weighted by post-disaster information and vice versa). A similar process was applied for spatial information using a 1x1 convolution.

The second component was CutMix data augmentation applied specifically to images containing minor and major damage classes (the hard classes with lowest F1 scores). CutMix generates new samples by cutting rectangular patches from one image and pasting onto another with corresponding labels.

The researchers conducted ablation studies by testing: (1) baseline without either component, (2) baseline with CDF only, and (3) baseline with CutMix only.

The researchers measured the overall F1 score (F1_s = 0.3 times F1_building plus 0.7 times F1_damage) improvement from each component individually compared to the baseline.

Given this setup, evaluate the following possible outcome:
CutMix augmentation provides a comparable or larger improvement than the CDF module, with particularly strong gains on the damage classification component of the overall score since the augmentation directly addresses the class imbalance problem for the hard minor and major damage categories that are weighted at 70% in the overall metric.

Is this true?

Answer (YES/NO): YES